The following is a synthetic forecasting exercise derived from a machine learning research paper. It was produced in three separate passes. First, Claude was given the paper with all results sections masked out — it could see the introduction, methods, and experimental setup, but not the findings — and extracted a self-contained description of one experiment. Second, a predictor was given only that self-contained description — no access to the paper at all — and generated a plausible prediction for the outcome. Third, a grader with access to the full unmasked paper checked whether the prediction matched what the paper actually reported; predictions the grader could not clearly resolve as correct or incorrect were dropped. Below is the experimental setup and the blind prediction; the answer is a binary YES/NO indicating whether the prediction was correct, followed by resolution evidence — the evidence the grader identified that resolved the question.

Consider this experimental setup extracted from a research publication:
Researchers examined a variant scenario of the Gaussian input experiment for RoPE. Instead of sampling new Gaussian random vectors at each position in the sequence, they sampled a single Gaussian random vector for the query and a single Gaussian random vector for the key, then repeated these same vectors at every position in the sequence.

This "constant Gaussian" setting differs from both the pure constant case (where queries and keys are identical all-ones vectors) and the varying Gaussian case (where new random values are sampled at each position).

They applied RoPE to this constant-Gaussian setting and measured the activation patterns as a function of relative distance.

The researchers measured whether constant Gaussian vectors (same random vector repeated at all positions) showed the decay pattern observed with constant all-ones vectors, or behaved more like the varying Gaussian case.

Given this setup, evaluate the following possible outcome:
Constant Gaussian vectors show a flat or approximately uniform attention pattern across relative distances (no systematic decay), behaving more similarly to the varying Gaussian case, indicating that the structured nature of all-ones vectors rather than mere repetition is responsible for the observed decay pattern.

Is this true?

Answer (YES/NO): YES